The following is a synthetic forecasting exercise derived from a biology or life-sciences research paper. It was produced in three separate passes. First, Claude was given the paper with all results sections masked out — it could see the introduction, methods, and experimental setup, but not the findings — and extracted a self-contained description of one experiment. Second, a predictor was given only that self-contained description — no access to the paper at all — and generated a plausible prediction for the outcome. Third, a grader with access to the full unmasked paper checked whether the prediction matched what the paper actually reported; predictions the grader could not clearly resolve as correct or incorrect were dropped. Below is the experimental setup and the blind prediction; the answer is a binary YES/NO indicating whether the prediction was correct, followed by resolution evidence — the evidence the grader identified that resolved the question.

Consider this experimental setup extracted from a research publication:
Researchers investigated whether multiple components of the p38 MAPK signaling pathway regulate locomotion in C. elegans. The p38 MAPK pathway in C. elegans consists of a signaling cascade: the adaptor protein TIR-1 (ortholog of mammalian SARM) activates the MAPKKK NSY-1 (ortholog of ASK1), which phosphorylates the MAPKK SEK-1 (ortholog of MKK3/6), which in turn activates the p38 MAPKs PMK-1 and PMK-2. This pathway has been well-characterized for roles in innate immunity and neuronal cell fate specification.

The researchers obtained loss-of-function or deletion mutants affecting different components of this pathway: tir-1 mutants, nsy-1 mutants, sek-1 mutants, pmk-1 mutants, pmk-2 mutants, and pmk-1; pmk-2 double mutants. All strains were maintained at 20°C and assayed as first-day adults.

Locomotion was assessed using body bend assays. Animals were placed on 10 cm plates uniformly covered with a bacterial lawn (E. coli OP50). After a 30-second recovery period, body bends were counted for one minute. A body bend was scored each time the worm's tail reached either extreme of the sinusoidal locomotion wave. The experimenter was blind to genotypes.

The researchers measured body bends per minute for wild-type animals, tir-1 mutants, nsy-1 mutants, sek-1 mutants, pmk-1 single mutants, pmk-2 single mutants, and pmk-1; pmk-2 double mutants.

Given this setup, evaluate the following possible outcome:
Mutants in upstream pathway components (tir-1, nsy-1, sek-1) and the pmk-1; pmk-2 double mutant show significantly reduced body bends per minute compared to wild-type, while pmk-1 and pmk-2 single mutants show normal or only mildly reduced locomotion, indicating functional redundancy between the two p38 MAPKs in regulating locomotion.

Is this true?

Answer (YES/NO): YES